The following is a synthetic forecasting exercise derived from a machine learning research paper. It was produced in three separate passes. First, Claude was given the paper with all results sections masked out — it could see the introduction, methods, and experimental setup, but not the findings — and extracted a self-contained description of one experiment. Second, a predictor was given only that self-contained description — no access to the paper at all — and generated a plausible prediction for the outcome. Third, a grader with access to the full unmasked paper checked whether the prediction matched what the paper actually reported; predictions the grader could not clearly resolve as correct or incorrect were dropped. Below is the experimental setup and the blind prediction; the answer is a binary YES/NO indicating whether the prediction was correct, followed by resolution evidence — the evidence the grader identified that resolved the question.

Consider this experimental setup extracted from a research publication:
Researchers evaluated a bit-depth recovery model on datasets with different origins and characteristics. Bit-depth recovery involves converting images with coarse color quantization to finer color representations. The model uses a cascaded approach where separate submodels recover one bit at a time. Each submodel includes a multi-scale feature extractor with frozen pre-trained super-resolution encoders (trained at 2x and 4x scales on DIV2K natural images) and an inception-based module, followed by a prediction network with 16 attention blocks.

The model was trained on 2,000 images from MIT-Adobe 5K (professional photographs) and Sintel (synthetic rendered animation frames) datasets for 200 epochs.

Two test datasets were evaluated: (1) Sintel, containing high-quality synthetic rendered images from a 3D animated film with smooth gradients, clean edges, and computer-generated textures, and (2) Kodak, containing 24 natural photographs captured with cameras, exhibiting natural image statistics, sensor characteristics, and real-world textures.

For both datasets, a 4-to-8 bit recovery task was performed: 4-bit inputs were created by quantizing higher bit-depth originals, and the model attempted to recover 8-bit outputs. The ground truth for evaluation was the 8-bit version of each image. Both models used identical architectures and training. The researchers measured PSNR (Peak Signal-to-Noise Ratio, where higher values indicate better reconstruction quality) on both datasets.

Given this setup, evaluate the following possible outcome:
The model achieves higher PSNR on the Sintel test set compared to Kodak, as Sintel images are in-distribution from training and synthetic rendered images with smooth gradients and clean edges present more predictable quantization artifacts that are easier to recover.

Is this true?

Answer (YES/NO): YES